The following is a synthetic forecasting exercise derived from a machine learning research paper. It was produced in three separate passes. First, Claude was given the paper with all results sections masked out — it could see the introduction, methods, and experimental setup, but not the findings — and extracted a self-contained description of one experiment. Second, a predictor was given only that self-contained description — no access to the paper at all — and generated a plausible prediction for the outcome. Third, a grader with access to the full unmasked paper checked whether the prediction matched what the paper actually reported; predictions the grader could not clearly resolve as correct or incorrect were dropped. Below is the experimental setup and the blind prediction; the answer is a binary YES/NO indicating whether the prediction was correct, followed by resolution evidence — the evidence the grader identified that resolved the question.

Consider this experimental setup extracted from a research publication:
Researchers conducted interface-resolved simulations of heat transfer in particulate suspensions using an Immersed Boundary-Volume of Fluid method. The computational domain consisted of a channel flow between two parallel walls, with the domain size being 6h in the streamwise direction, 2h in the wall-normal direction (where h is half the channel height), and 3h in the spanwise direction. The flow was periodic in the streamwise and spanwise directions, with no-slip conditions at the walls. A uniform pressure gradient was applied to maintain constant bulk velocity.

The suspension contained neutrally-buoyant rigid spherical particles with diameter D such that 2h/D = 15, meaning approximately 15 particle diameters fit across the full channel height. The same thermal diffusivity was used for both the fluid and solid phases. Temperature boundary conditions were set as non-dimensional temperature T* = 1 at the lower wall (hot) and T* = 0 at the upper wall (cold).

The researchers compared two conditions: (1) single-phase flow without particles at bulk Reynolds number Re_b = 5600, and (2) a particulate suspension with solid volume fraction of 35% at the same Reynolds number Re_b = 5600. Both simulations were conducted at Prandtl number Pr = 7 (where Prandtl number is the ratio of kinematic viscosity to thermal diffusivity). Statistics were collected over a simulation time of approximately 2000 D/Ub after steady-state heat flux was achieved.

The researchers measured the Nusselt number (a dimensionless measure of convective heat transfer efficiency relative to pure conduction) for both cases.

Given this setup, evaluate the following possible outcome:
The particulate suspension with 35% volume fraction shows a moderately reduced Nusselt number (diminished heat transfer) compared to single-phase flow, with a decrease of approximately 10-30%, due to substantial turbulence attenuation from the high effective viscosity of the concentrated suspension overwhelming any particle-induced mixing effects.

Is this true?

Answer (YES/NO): NO